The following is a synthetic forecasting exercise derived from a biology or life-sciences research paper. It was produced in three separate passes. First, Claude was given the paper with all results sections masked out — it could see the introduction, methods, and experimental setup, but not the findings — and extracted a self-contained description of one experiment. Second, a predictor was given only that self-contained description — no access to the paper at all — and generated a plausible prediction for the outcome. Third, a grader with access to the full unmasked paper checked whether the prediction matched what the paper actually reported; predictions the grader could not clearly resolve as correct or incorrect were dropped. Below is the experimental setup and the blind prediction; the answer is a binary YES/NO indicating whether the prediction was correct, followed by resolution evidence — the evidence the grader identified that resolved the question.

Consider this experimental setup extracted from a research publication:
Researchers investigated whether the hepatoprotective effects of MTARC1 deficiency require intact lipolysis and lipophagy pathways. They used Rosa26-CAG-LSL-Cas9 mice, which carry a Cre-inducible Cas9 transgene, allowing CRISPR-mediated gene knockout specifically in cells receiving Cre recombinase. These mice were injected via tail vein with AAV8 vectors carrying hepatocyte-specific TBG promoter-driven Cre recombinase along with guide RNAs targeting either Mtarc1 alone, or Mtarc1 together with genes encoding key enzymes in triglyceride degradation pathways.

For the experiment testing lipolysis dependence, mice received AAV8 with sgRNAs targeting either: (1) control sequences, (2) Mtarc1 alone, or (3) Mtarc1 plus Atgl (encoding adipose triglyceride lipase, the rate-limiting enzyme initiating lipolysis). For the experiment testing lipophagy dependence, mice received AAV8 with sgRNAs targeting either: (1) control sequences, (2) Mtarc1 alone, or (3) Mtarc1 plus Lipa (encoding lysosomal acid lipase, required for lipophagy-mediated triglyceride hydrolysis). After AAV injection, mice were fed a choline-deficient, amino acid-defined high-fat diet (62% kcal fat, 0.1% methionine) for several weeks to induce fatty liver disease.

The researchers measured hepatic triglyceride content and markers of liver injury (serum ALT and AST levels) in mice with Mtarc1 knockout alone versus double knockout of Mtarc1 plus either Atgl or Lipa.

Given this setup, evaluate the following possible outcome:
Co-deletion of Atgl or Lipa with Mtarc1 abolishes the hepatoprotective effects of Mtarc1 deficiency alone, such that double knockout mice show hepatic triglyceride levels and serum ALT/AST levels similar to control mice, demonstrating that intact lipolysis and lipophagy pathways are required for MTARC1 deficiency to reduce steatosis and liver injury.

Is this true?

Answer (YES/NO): NO